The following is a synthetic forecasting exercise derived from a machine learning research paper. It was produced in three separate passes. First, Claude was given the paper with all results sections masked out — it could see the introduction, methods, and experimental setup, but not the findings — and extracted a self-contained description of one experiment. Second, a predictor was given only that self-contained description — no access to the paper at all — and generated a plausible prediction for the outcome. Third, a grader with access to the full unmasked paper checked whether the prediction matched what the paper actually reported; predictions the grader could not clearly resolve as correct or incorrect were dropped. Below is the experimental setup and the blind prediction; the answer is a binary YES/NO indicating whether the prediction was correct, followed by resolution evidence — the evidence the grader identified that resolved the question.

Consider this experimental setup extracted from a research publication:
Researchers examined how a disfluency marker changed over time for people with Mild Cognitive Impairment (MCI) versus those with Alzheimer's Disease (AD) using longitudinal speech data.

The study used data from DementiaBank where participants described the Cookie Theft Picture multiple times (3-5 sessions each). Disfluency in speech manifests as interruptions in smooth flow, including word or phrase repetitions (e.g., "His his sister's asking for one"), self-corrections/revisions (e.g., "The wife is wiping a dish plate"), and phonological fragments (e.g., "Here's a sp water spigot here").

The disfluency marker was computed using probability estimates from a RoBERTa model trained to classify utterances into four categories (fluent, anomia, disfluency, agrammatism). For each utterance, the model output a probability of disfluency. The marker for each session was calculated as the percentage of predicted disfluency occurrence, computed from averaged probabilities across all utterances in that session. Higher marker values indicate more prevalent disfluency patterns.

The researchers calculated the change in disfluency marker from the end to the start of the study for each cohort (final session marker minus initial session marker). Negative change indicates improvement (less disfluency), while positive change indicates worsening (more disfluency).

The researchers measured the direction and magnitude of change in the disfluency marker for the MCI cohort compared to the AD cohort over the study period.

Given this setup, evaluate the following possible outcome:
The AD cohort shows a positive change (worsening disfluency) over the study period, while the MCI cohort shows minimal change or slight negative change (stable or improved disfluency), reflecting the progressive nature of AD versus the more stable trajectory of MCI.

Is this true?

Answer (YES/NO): YES